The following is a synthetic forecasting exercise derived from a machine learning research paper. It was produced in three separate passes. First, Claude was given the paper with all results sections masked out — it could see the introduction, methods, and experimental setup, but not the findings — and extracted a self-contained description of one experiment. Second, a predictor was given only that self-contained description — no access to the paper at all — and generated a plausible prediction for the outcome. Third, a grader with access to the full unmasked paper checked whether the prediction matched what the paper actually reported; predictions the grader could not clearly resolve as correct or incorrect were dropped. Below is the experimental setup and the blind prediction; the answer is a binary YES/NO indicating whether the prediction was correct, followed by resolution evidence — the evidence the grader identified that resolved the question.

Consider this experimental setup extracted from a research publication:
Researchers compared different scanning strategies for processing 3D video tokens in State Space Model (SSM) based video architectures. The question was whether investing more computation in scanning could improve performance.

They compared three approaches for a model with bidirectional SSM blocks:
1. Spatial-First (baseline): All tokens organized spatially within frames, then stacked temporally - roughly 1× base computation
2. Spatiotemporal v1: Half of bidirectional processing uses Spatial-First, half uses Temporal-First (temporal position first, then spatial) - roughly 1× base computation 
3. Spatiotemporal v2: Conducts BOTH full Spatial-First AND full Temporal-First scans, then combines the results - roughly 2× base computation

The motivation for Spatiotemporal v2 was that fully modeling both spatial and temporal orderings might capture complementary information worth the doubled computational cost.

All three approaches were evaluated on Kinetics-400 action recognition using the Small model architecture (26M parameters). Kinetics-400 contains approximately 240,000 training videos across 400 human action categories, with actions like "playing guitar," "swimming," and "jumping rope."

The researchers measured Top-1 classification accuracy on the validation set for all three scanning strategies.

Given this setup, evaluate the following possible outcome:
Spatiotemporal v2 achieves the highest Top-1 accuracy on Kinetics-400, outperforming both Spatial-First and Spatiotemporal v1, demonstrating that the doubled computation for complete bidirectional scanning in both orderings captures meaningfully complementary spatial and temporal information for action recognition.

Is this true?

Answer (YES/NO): NO